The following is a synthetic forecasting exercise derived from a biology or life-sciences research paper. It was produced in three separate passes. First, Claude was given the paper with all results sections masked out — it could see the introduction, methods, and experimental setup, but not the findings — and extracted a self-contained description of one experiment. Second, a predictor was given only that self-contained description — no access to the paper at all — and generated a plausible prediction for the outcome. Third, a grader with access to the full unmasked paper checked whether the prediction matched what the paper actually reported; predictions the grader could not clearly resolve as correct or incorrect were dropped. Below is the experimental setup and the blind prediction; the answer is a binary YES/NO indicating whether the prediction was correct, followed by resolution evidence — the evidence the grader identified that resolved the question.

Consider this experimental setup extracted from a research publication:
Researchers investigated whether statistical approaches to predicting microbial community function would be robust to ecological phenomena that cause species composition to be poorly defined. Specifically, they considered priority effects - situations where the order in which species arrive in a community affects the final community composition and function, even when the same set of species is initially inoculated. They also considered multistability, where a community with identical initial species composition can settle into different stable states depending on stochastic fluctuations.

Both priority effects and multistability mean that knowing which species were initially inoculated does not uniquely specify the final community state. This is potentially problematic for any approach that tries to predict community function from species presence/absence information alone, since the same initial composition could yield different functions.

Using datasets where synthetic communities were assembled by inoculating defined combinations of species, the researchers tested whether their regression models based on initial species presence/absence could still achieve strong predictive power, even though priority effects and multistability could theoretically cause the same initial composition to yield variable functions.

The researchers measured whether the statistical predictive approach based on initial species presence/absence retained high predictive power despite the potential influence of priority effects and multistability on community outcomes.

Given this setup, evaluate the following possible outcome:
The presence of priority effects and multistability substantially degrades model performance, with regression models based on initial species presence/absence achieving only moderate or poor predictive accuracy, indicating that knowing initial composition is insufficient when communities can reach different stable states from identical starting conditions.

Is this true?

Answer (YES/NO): NO